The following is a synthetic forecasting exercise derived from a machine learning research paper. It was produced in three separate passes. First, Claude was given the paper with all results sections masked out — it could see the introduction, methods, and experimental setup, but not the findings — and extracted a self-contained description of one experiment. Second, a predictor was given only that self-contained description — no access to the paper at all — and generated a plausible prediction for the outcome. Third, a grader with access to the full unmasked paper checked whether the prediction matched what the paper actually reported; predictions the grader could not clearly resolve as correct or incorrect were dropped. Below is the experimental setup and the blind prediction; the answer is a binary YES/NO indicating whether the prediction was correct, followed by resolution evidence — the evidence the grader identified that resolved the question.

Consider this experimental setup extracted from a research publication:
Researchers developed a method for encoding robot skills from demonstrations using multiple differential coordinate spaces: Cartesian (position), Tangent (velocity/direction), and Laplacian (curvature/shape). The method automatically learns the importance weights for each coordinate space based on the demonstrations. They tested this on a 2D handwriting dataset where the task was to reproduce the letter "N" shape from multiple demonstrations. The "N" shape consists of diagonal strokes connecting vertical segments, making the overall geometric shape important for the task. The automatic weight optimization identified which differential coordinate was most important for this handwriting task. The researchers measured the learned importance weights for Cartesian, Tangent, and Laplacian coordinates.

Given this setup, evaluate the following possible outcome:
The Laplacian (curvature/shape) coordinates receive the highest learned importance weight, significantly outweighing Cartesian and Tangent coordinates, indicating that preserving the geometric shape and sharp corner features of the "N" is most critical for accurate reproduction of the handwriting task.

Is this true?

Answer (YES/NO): YES